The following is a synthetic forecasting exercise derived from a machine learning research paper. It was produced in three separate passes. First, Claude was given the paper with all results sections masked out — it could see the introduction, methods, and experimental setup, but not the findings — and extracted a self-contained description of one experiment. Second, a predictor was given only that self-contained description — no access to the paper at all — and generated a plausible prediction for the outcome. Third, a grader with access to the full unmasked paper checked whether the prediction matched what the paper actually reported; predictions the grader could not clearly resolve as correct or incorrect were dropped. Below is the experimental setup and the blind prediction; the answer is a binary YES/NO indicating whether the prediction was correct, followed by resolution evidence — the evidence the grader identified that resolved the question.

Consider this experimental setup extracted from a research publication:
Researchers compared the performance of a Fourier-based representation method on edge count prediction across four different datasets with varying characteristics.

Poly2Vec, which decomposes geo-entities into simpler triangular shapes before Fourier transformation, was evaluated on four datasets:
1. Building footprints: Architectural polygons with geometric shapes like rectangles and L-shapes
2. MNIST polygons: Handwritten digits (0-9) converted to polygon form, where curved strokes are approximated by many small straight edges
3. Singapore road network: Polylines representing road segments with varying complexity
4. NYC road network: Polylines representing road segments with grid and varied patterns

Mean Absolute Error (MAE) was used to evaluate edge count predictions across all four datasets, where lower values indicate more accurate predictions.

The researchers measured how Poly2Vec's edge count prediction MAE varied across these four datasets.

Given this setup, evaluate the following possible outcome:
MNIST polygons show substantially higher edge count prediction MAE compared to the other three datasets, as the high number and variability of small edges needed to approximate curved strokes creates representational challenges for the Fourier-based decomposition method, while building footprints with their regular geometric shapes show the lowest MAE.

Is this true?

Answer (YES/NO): NO